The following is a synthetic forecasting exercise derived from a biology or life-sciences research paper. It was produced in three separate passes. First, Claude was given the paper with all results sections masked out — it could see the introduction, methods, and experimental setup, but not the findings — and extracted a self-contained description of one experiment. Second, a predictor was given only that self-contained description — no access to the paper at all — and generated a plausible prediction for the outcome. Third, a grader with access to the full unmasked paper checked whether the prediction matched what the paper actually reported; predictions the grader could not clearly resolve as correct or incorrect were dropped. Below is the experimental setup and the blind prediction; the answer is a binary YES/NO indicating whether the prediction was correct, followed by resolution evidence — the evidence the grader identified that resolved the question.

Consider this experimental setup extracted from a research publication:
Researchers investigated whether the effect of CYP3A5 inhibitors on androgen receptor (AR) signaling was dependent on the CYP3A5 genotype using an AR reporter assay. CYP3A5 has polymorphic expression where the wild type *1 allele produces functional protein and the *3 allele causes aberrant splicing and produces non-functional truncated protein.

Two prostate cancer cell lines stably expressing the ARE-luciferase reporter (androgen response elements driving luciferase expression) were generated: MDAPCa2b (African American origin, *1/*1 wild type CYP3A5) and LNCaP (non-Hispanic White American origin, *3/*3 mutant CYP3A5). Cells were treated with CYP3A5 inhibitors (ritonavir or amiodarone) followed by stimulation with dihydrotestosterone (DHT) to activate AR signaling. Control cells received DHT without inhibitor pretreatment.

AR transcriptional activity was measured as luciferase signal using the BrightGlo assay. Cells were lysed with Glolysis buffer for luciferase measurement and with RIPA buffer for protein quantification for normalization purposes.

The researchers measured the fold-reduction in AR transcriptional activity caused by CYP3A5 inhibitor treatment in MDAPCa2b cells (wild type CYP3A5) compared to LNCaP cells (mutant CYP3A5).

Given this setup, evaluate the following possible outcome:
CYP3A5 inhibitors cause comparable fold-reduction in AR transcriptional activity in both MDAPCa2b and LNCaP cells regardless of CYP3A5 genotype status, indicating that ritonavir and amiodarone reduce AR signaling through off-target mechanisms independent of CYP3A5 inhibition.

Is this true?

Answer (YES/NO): NO